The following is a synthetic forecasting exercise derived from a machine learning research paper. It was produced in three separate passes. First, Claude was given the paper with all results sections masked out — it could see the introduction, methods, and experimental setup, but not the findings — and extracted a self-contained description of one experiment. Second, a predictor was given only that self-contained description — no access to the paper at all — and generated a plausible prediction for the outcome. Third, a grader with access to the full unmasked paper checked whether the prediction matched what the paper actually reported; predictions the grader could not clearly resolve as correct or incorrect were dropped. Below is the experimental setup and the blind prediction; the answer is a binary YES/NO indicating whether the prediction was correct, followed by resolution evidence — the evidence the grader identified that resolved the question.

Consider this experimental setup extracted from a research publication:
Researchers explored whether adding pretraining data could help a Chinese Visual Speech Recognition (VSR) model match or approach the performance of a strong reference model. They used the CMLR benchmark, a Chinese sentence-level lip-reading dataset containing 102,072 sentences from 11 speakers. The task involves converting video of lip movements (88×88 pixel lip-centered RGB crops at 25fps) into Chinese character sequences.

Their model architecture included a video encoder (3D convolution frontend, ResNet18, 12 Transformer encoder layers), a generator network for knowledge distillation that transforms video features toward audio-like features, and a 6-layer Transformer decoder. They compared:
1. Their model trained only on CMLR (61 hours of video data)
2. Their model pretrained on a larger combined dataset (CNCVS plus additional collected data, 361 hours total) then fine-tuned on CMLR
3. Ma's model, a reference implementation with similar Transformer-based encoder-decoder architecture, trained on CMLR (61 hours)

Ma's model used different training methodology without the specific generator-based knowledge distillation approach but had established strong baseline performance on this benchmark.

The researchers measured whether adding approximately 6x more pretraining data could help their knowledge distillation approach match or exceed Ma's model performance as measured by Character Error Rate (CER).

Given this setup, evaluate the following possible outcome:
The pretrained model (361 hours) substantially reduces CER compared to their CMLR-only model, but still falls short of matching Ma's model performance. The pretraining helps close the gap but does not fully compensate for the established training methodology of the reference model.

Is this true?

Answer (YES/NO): YES